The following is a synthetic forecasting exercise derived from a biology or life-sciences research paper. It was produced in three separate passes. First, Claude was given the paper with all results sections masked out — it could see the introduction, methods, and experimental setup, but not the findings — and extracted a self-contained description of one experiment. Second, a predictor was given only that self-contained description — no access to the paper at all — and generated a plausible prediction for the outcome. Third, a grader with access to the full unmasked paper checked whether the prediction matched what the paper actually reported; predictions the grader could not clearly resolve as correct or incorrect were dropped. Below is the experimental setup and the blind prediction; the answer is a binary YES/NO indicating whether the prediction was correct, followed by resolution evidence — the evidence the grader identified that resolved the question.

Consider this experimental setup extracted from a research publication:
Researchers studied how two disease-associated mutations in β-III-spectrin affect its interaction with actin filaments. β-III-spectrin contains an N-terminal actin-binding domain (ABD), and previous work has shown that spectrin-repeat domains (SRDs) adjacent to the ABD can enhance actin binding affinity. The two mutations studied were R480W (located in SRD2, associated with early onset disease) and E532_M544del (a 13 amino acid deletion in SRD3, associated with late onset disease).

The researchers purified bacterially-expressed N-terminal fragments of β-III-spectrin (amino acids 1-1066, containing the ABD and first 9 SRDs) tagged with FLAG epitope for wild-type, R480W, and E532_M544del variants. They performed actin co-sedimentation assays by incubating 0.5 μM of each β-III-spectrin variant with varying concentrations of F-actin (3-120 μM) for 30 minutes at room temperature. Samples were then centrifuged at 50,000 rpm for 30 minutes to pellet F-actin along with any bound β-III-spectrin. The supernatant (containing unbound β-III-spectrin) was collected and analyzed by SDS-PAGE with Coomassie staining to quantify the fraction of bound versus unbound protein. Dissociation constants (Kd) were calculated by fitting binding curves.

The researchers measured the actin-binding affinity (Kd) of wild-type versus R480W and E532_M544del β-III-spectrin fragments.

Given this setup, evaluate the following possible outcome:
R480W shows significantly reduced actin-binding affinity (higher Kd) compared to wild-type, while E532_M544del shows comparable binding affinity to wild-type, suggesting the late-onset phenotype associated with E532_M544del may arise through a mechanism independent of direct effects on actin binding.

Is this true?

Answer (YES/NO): NO